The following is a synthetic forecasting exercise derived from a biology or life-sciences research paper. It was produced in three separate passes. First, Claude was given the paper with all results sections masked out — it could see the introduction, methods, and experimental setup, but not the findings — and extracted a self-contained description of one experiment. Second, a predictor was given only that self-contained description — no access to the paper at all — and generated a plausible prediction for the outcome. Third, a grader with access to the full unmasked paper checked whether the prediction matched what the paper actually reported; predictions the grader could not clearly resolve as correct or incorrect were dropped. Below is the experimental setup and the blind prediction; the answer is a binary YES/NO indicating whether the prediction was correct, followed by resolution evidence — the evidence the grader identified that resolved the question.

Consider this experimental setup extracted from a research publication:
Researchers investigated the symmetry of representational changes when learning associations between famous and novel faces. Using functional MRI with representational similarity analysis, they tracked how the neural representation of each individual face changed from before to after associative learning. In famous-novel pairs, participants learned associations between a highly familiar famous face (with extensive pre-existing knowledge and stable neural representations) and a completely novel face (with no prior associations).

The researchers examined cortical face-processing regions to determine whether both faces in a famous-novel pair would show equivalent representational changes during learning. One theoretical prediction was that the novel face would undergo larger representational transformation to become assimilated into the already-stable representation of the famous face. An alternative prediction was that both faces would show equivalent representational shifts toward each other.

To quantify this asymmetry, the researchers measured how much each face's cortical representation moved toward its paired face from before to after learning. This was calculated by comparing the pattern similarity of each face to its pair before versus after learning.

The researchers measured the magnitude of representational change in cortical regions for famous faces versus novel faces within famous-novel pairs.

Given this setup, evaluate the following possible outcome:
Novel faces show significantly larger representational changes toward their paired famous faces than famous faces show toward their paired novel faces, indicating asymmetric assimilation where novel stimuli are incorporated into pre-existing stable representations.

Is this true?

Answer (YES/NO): YES